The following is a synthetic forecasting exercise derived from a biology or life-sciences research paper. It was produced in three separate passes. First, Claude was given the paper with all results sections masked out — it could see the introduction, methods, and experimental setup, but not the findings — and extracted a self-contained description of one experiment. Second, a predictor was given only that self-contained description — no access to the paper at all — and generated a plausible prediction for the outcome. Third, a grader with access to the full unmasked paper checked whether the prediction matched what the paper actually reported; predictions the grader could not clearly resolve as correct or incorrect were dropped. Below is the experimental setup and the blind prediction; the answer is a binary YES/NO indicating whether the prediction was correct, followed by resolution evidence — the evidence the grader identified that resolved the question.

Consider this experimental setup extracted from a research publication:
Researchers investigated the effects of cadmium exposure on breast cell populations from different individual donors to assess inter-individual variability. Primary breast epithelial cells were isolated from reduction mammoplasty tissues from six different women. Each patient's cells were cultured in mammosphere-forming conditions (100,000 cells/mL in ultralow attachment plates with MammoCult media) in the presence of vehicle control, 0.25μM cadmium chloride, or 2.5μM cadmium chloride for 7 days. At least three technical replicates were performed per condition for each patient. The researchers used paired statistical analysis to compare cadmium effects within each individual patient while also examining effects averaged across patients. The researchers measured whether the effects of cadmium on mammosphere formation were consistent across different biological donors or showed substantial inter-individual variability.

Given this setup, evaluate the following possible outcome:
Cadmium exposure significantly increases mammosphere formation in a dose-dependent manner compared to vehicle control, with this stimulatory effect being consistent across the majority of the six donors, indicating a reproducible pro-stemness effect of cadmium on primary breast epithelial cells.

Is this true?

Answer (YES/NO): NO